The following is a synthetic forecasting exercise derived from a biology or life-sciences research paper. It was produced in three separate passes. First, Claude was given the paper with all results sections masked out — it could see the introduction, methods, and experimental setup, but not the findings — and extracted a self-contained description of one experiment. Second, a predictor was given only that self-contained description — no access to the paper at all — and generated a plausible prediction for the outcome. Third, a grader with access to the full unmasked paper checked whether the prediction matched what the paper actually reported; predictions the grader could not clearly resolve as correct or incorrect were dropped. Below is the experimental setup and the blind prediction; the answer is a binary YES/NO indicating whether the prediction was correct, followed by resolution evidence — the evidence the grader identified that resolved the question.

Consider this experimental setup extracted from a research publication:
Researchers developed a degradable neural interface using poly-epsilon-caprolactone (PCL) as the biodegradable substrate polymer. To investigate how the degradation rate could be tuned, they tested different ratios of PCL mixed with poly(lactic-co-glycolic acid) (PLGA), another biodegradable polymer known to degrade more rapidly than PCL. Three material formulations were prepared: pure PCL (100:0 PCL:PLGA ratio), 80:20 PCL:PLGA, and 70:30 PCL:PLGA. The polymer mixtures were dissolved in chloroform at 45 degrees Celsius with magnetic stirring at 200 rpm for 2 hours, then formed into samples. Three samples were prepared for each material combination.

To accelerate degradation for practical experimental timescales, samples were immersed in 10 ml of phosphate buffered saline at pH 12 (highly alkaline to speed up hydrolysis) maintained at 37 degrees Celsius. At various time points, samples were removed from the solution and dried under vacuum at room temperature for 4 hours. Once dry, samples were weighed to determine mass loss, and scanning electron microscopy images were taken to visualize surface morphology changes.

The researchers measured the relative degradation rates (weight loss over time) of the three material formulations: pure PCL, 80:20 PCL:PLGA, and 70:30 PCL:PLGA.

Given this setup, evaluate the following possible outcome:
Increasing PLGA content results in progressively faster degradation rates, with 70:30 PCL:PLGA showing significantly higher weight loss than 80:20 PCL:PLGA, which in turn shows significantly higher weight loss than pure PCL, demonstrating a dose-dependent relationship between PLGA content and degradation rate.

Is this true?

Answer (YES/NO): YES